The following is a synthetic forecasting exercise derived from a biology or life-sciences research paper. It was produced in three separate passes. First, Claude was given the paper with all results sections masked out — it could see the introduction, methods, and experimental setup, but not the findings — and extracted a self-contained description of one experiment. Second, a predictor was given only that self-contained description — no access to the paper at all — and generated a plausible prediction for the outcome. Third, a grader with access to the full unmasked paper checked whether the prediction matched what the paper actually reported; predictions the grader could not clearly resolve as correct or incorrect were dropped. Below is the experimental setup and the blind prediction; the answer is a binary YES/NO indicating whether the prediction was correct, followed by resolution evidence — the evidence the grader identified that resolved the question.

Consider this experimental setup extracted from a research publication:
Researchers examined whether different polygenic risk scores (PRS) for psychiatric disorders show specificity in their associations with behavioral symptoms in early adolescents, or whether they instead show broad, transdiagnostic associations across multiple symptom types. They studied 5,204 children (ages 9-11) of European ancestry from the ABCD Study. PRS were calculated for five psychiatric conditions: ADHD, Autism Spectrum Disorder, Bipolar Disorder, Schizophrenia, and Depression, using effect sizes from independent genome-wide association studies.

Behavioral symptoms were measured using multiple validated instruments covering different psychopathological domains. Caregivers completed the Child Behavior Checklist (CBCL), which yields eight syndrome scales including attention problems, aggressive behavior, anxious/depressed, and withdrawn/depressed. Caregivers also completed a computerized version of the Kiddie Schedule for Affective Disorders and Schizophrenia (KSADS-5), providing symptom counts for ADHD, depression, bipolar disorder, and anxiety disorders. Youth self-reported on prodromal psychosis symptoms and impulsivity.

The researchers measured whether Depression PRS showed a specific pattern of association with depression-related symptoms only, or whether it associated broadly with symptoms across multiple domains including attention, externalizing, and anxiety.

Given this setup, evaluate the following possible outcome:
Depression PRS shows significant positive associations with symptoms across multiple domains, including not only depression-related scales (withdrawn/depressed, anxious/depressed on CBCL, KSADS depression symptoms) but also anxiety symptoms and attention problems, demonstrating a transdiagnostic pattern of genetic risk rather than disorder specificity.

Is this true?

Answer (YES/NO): NO